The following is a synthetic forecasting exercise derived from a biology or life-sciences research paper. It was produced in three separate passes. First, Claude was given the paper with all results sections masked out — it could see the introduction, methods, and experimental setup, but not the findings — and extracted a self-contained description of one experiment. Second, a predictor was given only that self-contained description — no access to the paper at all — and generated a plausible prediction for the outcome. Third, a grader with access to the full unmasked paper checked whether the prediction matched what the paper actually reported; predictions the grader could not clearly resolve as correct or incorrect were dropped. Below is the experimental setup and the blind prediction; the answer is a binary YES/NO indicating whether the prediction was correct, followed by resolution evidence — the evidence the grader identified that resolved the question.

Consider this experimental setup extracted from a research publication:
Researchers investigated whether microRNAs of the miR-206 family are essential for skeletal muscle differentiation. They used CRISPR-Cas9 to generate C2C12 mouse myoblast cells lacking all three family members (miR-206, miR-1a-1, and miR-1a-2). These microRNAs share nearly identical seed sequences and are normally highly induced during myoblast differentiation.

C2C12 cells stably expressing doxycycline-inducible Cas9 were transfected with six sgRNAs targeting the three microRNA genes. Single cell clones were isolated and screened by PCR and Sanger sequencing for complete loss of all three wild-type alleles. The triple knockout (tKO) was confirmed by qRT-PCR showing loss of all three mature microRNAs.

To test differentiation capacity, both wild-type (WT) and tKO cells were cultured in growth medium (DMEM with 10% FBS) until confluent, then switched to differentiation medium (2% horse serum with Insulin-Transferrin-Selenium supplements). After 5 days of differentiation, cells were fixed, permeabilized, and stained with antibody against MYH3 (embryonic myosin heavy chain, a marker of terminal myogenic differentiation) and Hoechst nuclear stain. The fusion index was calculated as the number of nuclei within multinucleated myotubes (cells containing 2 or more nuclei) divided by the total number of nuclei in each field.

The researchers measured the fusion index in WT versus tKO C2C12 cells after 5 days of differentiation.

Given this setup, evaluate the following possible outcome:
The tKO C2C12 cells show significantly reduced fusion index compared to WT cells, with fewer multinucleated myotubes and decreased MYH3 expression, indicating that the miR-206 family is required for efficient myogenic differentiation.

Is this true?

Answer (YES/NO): NO